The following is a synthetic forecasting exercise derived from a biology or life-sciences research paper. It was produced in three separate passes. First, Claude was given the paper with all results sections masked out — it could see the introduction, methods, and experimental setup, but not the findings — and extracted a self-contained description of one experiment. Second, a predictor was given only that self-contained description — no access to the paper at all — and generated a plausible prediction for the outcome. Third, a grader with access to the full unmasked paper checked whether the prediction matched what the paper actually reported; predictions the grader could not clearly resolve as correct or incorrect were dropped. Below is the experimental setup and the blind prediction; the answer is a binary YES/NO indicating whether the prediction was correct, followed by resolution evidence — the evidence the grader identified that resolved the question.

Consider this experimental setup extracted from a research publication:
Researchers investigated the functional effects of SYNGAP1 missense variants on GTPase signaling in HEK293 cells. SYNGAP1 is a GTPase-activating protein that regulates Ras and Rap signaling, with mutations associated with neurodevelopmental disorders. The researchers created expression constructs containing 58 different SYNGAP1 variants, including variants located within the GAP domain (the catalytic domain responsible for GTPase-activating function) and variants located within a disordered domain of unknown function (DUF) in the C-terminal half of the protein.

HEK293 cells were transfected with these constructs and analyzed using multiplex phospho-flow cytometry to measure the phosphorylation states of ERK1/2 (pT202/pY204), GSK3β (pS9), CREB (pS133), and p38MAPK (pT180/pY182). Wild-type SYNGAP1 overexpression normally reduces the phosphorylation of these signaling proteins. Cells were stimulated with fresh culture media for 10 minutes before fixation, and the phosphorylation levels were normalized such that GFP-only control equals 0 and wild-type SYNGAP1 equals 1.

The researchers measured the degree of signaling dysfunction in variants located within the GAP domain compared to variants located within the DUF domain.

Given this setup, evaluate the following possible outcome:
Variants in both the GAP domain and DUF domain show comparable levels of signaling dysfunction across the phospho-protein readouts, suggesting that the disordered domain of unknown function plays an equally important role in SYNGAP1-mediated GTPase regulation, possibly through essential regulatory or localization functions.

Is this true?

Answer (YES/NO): NO